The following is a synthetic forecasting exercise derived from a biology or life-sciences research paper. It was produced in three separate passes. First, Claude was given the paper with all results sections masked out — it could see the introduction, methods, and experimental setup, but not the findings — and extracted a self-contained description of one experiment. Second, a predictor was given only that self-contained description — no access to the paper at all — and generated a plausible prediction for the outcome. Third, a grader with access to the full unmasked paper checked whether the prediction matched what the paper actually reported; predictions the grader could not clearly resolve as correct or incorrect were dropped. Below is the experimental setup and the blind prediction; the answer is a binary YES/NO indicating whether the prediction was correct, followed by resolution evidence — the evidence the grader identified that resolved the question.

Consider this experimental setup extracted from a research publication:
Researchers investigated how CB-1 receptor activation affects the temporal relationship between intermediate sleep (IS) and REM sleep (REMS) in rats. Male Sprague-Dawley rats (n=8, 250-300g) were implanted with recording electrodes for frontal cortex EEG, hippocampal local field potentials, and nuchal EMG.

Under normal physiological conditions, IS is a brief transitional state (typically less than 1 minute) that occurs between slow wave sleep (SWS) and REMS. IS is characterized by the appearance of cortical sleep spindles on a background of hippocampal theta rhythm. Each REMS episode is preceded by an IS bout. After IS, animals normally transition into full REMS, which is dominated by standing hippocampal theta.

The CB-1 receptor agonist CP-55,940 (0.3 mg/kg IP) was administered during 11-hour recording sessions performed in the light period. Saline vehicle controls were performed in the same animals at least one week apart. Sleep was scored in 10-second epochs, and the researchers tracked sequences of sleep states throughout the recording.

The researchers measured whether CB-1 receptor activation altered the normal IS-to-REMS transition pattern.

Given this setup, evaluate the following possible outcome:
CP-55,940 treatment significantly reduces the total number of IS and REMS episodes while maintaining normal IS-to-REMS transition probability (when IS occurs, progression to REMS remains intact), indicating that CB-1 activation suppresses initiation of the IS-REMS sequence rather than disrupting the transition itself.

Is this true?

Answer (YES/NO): NO